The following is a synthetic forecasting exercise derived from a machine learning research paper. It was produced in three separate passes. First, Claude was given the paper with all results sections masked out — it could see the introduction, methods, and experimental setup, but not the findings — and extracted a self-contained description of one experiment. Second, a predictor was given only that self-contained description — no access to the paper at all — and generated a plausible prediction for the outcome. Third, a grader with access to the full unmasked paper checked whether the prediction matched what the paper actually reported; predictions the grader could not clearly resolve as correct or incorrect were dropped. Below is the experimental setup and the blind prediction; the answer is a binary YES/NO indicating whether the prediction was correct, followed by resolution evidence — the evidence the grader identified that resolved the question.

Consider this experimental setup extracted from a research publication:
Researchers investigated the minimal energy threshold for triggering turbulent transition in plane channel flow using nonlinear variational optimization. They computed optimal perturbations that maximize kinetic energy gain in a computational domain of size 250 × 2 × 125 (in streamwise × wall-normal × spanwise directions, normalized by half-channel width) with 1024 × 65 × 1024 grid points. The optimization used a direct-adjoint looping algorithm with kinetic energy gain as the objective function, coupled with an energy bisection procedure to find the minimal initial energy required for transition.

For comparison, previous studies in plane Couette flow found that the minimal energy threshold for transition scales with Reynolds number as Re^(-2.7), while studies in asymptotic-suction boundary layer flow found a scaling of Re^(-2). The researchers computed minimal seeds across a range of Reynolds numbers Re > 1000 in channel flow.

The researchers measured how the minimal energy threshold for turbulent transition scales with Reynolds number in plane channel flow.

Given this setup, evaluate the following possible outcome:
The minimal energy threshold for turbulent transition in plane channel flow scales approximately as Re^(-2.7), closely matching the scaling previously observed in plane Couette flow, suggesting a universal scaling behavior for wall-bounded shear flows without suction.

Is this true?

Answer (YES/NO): NO